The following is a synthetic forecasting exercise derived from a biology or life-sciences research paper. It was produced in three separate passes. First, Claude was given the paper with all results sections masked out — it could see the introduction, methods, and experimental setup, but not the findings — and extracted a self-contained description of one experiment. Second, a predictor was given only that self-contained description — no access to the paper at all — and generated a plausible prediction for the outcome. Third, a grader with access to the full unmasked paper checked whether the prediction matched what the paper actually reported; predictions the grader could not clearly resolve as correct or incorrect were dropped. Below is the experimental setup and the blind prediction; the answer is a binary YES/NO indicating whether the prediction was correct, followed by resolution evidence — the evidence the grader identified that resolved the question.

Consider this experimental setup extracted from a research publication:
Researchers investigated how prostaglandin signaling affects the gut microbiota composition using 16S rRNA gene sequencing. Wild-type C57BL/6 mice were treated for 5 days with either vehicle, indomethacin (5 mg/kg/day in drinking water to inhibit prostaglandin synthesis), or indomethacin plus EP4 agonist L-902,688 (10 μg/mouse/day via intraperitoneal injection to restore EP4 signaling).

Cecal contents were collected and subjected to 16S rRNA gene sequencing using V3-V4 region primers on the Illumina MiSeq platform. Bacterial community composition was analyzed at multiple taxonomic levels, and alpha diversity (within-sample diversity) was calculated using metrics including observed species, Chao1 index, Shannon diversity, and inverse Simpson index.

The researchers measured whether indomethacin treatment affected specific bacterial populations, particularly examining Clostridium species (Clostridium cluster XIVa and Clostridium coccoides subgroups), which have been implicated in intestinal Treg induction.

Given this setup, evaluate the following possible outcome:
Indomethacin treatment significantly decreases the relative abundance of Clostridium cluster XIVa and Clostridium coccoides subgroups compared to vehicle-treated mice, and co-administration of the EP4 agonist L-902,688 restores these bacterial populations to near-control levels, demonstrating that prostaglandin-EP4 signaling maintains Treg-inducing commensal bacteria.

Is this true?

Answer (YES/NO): NO